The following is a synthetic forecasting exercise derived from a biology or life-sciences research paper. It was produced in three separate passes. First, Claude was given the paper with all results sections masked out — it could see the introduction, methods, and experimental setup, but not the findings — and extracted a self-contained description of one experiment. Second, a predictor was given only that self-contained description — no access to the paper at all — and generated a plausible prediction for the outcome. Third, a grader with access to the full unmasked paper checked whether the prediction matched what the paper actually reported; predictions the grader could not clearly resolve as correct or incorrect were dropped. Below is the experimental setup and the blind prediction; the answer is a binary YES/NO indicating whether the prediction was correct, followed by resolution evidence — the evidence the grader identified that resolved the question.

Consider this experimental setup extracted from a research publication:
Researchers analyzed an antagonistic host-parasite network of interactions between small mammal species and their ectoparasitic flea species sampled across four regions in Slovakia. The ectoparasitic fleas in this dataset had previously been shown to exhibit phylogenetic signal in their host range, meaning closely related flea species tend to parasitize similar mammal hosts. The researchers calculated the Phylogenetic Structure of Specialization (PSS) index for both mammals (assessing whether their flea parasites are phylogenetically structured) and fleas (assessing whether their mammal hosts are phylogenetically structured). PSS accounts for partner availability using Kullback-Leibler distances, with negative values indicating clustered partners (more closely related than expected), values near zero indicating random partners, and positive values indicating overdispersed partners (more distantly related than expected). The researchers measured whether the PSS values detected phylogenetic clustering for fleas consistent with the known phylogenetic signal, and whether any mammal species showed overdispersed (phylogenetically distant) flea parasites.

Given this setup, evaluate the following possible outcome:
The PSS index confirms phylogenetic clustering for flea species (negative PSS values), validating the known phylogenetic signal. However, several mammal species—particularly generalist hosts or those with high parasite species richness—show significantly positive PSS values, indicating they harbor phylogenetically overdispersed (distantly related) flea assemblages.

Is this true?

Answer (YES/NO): NO